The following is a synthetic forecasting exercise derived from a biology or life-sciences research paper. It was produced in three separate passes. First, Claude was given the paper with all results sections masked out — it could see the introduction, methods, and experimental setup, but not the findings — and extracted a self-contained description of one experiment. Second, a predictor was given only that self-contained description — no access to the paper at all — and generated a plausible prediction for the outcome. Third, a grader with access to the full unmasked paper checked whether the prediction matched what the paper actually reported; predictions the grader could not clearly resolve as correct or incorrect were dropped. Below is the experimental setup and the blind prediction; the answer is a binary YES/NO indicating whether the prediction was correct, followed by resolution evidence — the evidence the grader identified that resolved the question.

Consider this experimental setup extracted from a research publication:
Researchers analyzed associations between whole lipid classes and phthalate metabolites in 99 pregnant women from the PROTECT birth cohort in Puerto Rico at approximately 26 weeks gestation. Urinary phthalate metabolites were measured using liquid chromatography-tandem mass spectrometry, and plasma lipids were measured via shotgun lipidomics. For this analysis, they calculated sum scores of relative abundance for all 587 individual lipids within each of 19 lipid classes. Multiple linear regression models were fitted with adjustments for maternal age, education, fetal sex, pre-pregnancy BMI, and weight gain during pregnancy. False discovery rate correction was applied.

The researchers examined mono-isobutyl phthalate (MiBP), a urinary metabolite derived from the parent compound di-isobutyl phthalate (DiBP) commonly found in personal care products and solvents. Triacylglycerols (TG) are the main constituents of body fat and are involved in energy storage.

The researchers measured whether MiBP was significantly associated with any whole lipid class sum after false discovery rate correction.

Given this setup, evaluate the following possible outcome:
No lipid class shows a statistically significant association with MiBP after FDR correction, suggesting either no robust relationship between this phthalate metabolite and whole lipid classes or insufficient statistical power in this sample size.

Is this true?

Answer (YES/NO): NO